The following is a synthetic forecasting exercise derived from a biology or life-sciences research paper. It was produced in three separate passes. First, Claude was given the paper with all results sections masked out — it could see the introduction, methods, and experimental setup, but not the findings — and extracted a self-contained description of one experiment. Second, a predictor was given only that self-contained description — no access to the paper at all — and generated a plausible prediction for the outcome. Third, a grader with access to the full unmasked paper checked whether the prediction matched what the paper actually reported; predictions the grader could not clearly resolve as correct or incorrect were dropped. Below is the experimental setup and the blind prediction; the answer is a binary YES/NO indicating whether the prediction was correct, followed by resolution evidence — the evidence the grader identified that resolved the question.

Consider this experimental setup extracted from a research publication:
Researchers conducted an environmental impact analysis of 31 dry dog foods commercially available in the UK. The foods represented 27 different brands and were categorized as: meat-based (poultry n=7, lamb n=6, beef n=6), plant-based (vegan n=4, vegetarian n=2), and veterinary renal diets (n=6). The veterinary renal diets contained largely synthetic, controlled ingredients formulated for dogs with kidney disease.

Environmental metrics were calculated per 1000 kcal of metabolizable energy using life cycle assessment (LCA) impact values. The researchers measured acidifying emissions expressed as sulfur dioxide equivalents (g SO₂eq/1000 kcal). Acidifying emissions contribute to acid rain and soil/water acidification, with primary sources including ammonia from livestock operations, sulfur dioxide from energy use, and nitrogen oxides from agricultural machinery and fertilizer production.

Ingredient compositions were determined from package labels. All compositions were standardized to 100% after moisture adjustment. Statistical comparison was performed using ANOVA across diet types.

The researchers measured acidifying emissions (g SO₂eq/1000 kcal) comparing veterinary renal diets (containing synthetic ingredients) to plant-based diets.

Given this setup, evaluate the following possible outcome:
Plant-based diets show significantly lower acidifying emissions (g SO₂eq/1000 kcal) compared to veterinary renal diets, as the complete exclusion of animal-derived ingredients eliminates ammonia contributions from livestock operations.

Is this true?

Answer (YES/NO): YES